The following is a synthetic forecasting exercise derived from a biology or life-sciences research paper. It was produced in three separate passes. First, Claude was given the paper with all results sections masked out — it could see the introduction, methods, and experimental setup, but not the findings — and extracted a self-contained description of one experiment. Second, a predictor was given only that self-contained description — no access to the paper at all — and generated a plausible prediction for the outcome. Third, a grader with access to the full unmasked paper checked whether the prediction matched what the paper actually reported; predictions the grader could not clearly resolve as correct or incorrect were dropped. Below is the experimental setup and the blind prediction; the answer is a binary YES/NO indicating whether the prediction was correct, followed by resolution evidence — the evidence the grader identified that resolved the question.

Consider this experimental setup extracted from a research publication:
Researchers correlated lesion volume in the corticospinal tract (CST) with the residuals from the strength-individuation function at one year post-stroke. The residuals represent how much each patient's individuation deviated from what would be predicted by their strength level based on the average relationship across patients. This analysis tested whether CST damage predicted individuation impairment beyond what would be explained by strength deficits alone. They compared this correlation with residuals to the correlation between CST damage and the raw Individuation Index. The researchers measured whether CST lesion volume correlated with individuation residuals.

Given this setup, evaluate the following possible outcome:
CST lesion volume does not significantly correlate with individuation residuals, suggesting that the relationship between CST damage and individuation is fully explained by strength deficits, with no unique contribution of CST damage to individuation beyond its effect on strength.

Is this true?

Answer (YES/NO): NO